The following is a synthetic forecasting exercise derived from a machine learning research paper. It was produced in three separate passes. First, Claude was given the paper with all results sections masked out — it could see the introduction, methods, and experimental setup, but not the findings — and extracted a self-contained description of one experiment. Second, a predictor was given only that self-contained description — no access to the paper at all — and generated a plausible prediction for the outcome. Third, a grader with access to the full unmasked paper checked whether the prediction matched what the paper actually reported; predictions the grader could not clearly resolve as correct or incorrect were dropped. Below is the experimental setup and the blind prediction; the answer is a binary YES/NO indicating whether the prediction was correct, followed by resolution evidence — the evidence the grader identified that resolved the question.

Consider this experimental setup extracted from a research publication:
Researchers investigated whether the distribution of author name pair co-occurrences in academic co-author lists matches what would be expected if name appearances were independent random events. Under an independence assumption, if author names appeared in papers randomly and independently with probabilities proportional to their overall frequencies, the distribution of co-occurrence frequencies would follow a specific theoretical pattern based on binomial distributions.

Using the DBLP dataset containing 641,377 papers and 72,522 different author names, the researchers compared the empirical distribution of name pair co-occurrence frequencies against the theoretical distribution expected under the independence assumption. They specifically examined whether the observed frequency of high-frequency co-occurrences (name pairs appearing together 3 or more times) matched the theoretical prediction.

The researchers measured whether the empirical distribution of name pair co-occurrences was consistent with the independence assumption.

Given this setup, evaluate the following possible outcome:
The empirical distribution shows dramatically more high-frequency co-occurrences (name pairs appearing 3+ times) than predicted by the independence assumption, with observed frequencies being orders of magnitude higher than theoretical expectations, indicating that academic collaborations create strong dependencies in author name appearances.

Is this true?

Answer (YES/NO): YES